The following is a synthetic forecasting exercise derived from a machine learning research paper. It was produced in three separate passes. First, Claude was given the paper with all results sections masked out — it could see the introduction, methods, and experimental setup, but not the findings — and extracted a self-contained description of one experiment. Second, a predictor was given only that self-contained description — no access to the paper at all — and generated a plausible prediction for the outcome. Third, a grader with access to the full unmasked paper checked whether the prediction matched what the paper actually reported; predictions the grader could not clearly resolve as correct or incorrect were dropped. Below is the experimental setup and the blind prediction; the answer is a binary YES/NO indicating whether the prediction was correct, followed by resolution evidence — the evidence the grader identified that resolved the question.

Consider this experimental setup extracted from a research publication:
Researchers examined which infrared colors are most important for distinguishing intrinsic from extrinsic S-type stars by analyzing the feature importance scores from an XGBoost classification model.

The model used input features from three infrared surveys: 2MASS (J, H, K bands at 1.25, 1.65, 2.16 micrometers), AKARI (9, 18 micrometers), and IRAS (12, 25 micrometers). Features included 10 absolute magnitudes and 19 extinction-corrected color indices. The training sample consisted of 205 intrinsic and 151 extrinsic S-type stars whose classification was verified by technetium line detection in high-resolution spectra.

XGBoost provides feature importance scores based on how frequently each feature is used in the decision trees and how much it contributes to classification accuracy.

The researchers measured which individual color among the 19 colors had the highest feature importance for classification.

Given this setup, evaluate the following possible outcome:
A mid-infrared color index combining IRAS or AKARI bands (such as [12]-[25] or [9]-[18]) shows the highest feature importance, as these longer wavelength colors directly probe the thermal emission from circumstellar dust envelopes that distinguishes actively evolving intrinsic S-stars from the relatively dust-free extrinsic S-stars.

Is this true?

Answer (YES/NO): NO